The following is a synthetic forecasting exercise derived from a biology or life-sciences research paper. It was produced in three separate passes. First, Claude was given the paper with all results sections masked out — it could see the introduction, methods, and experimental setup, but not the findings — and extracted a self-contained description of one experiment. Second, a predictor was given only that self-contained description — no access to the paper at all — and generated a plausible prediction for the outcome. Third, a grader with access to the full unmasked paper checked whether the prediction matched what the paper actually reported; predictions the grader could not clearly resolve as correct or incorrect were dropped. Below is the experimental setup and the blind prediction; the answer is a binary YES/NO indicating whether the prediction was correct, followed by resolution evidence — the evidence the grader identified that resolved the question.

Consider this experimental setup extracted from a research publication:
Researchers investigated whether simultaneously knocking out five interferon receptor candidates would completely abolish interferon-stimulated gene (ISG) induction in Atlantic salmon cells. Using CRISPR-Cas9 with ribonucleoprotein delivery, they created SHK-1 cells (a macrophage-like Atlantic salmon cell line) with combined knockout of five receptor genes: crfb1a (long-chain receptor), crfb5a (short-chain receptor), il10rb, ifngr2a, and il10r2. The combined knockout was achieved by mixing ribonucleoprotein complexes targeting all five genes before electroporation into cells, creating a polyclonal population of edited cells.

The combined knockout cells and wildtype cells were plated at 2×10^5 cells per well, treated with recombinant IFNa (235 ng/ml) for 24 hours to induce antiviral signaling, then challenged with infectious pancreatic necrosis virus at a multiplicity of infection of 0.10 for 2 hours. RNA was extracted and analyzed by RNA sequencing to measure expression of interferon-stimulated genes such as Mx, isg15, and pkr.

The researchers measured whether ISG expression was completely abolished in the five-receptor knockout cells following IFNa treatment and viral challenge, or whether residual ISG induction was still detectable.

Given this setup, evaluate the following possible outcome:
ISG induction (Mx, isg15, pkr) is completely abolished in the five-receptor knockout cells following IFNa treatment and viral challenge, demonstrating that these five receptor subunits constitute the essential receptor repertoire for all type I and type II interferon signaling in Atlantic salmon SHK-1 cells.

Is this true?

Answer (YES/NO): NO